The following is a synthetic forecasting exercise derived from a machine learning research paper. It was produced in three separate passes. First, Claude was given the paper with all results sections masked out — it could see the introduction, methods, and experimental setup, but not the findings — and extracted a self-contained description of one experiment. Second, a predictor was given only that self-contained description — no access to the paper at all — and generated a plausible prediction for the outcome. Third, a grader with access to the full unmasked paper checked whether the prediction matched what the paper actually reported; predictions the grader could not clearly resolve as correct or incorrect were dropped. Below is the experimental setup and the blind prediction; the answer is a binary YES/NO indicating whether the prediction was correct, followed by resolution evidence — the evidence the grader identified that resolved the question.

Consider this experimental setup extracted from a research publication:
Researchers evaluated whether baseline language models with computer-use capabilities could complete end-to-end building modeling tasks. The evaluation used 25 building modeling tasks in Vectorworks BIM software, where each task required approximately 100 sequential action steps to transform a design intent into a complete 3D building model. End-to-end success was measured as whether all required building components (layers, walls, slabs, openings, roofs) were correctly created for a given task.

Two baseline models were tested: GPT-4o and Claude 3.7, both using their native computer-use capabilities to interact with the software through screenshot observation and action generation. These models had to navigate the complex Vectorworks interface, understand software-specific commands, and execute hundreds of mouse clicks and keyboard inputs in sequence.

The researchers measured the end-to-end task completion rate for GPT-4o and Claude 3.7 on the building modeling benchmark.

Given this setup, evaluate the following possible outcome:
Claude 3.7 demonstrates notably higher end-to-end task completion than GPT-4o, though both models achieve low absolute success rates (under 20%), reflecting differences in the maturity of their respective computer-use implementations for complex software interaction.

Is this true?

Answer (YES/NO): NO